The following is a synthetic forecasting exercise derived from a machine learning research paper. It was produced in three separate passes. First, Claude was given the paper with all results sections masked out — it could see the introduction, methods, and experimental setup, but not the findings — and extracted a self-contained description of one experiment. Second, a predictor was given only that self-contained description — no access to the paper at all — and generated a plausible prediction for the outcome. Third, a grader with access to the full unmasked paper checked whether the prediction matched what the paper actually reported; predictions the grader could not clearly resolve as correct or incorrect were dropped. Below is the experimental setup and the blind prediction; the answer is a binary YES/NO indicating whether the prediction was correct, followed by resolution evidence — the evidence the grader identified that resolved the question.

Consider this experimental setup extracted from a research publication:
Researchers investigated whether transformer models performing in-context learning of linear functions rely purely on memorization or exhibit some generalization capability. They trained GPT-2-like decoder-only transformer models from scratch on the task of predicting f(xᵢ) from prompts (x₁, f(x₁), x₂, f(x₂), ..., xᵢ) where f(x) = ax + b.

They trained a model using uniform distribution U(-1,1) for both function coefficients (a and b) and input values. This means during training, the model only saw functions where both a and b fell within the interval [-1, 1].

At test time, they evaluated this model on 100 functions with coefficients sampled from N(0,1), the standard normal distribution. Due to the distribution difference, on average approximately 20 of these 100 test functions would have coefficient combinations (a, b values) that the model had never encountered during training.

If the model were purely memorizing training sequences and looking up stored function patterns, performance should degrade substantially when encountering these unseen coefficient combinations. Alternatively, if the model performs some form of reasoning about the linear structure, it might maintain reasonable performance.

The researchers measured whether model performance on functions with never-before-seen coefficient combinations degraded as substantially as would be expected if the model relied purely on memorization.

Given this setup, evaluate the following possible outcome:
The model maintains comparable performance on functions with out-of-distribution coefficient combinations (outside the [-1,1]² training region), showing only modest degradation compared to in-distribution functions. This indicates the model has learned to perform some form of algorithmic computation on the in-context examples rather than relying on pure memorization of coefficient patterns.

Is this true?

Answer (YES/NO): YES